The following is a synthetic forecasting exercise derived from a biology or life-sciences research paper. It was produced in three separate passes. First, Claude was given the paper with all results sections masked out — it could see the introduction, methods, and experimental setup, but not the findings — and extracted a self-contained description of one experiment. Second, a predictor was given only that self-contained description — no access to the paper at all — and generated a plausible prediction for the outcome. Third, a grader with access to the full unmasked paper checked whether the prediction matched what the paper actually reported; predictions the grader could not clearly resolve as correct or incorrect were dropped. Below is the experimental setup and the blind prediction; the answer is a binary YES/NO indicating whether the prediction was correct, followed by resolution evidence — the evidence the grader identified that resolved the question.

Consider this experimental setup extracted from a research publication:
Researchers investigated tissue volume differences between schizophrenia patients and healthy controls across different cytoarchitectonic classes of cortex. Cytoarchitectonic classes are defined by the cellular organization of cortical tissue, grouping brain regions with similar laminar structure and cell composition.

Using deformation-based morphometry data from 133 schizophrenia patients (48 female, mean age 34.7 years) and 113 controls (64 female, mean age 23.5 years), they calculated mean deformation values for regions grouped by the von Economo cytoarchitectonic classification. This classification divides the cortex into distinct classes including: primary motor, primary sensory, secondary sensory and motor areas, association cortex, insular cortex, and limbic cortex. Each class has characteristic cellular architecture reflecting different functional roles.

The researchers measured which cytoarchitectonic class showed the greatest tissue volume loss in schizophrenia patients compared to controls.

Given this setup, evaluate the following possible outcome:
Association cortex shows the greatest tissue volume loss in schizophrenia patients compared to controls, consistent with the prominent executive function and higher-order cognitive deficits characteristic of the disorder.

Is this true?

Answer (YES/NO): NO